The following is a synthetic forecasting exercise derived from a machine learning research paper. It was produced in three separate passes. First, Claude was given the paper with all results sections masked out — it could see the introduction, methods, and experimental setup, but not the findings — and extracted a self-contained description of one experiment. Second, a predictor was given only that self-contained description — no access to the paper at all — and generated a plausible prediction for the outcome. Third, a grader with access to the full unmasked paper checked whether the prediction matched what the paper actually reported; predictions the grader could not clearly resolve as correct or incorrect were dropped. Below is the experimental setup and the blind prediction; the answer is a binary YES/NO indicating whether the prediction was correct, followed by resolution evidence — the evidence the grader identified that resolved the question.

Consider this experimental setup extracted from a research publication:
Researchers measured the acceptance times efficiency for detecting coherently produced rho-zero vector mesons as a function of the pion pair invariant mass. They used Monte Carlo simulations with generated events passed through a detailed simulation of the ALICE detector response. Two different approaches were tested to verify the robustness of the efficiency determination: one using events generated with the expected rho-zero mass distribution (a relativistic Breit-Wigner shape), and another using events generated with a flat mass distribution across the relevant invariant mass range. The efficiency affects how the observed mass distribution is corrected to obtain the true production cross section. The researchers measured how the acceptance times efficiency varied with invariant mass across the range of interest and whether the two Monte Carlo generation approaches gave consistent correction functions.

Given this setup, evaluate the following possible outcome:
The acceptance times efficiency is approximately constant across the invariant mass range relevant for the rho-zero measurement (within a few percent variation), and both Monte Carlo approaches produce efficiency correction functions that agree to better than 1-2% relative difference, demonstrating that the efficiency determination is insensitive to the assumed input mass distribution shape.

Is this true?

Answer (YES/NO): NO